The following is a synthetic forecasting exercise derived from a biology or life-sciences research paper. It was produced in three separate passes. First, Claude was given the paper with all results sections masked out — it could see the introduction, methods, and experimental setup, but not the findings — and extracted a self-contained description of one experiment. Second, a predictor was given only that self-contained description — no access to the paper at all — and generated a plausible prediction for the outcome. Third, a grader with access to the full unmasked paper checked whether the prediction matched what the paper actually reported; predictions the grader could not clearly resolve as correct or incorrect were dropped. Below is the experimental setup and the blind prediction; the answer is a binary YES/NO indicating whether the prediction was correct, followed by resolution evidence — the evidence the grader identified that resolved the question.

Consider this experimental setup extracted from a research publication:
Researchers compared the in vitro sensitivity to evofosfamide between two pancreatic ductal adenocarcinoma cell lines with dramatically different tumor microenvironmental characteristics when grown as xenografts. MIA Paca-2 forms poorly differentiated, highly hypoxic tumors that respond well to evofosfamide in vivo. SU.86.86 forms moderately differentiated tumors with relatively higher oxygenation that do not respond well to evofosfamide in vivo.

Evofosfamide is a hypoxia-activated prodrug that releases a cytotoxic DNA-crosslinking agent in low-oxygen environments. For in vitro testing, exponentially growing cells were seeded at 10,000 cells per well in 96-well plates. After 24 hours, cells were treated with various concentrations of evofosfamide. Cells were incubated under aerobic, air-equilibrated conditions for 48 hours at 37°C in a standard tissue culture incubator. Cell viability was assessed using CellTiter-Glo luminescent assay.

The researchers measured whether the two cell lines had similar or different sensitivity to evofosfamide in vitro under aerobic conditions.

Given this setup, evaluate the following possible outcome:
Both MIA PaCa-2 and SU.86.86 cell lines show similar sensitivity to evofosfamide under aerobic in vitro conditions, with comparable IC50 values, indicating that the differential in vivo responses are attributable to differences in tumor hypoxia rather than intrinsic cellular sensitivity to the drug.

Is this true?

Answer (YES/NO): YES